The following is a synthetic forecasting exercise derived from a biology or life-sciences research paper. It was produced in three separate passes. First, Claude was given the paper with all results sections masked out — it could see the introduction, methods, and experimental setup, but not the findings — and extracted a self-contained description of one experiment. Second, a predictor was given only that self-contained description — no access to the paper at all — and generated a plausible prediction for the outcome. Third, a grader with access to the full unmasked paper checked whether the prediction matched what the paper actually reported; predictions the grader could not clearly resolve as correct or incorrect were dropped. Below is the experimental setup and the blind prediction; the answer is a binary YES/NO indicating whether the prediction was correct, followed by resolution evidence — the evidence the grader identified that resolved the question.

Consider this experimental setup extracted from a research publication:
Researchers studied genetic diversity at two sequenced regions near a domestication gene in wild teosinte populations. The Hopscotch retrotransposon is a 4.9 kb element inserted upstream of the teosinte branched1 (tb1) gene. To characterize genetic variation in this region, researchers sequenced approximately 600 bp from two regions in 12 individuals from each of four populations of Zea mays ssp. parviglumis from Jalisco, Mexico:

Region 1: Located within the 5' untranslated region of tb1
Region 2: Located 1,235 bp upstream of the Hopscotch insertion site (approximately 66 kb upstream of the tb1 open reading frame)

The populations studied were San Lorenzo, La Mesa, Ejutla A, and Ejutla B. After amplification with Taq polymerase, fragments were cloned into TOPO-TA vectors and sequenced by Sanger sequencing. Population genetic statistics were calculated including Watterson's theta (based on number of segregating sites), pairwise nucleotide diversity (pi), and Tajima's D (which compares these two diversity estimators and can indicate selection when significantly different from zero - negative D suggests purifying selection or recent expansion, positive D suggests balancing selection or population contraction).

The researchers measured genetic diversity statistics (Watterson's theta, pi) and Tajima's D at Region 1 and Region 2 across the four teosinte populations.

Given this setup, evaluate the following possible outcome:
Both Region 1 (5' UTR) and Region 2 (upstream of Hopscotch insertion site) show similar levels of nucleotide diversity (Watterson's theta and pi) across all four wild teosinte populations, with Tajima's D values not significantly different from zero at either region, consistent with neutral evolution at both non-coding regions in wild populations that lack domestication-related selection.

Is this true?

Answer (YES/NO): NO